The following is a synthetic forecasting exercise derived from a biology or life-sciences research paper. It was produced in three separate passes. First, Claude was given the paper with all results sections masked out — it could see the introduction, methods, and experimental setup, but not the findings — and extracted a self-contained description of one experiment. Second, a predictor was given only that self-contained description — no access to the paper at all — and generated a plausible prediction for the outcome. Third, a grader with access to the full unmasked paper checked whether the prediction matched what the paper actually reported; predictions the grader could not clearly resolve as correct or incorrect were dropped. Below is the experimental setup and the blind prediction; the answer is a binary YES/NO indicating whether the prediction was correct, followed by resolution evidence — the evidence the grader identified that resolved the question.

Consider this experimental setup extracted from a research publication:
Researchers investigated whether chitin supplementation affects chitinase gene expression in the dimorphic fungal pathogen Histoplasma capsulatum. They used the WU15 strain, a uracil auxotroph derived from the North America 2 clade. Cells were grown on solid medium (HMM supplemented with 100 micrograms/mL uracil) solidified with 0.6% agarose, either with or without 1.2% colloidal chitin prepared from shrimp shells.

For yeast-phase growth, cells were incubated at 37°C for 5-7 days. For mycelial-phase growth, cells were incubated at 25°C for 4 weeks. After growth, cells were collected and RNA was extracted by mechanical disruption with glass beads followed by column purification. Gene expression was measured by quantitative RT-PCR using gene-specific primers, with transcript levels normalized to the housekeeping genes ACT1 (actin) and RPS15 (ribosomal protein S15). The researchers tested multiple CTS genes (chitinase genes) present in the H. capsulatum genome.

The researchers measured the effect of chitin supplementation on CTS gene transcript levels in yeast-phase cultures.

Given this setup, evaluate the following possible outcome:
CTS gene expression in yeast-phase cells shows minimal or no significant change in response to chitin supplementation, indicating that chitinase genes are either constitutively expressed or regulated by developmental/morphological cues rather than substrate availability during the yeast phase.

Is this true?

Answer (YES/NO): NO